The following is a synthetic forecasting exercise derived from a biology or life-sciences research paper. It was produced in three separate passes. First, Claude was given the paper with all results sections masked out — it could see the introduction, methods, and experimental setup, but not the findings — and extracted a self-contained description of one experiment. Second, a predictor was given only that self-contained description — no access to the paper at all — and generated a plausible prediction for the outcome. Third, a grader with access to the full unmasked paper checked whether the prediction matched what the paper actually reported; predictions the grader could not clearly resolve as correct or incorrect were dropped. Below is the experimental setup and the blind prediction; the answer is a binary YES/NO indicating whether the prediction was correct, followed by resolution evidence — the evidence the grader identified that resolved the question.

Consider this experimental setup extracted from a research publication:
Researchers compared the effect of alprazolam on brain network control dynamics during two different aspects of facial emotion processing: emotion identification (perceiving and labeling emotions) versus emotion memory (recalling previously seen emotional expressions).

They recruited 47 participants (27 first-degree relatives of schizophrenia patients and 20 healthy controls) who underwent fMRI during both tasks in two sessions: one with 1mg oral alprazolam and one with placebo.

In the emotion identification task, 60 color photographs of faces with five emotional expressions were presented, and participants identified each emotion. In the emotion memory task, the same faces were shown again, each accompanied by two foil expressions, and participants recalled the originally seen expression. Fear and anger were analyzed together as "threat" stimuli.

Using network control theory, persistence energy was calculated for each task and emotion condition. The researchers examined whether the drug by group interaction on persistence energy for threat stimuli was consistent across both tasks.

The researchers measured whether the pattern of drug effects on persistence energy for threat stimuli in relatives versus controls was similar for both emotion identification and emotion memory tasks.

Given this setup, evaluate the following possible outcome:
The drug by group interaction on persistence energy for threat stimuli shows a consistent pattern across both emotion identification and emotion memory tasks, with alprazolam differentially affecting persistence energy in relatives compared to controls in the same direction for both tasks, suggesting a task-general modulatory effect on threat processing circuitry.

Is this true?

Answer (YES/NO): NO